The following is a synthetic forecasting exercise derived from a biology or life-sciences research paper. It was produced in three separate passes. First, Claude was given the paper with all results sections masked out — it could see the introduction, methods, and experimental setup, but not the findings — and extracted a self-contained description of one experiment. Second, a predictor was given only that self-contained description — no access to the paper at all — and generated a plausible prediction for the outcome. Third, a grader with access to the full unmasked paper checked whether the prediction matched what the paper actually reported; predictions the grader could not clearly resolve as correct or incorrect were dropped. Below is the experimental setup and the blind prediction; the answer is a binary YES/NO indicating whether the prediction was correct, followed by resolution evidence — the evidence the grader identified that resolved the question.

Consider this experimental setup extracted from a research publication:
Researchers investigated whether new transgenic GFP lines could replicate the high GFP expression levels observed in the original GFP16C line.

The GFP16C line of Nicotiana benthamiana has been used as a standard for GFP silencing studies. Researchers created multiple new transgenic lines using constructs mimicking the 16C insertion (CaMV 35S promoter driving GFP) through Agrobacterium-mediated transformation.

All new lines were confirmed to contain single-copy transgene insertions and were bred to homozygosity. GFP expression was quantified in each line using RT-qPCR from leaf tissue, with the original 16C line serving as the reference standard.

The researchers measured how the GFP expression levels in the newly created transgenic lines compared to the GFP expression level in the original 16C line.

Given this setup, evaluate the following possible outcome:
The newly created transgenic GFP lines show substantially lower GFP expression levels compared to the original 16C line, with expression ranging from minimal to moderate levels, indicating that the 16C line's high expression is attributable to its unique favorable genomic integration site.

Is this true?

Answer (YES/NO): NO